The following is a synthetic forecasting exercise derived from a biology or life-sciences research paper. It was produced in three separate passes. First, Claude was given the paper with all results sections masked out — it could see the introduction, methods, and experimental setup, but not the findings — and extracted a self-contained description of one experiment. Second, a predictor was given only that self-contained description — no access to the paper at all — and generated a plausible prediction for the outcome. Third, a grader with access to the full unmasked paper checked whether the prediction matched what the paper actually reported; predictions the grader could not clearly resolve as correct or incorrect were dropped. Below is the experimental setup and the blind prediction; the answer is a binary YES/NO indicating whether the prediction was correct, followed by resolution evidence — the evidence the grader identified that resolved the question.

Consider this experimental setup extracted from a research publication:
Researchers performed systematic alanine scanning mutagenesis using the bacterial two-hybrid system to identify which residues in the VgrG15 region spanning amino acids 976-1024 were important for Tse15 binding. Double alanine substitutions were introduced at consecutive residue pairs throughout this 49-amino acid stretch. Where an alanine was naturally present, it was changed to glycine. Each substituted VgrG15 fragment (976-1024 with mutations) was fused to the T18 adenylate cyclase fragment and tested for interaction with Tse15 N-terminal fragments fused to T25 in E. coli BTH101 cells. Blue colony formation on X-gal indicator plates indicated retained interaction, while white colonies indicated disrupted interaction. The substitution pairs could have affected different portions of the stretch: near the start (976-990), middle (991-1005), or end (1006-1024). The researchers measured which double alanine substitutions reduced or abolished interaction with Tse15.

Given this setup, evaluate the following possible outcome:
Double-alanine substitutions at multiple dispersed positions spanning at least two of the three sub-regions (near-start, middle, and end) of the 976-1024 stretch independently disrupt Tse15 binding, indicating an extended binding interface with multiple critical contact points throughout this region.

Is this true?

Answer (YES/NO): NO